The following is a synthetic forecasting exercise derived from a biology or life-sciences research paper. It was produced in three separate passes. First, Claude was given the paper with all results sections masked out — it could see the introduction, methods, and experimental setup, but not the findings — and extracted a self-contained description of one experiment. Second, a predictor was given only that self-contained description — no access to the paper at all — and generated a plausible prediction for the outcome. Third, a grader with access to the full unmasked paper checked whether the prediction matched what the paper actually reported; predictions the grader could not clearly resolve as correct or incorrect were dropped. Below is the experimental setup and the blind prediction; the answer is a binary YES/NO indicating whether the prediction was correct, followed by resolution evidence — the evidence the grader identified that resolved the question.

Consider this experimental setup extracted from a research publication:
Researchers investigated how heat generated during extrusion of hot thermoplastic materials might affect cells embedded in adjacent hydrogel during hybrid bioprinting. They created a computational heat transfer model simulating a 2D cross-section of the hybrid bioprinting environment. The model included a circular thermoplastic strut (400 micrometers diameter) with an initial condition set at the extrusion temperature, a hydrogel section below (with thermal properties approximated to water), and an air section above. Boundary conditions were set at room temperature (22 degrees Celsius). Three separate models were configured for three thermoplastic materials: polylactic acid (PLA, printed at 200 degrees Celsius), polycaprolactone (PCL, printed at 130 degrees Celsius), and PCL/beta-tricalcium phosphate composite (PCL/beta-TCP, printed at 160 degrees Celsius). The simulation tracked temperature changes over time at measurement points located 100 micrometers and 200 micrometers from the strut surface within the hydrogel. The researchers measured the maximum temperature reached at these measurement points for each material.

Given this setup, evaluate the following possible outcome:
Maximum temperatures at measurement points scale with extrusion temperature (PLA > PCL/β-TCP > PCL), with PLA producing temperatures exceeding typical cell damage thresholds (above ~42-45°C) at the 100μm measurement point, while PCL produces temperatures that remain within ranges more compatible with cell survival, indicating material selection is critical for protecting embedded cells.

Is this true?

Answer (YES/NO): NO